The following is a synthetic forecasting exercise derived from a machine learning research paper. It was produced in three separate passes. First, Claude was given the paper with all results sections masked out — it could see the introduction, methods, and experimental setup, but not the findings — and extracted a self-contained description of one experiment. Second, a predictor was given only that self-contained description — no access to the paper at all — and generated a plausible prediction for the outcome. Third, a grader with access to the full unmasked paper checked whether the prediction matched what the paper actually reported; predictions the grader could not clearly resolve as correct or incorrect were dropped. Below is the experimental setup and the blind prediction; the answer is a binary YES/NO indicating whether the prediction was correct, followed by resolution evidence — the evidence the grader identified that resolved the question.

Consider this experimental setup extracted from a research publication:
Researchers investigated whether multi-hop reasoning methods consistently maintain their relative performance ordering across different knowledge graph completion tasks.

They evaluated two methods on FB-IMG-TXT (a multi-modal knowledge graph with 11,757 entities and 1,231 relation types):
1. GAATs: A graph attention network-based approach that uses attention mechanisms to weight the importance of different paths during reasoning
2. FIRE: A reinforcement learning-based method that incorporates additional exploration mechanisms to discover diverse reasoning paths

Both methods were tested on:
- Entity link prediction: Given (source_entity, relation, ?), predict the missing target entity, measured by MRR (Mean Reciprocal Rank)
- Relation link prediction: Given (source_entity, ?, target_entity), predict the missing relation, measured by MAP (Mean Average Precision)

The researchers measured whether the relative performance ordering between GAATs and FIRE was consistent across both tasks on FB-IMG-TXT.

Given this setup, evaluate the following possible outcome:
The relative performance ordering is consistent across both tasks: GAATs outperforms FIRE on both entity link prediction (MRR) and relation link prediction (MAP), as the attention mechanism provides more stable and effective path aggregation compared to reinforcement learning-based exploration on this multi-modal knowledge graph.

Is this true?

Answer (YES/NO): YES